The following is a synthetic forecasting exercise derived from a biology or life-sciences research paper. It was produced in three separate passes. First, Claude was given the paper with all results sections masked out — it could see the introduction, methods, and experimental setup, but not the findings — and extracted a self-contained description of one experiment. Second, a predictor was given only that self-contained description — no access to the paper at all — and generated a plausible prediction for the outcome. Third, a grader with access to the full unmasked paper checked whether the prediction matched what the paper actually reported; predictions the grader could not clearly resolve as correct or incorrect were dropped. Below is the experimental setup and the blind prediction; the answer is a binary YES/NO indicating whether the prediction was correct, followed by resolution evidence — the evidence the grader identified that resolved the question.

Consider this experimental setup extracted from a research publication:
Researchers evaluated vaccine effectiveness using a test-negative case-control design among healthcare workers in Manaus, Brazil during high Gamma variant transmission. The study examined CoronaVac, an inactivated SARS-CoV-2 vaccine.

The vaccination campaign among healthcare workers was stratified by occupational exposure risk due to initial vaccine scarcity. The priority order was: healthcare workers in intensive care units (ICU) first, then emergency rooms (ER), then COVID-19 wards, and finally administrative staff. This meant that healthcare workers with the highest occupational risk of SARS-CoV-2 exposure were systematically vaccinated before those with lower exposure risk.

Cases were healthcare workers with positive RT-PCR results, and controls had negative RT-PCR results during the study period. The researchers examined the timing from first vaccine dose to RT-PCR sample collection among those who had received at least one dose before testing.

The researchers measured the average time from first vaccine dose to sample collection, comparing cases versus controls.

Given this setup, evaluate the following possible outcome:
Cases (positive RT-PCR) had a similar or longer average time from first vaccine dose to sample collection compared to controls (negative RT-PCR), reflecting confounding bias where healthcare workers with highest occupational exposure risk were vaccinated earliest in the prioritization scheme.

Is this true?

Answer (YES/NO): NO